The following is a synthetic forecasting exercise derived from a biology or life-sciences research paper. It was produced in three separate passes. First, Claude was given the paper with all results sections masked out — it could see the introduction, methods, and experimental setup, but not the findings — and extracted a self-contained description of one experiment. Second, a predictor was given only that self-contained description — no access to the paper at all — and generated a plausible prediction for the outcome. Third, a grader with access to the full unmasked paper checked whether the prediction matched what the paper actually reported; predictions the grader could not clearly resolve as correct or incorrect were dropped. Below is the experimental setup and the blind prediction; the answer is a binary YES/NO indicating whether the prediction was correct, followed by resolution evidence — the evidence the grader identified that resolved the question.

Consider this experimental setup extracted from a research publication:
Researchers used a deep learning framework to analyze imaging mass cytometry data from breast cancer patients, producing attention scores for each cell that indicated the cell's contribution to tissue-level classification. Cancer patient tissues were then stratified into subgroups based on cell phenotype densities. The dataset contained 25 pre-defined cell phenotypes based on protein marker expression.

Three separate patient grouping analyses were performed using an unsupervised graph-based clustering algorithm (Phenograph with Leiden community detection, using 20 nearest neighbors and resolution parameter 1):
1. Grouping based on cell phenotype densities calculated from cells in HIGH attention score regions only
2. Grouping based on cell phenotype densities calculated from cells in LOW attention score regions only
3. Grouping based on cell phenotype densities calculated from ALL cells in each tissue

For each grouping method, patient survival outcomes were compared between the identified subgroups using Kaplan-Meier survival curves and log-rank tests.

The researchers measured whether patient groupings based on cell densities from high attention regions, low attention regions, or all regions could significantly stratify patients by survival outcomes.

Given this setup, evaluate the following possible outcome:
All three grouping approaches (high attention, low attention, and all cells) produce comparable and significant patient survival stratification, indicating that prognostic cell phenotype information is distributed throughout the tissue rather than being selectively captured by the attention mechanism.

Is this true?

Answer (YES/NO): NO